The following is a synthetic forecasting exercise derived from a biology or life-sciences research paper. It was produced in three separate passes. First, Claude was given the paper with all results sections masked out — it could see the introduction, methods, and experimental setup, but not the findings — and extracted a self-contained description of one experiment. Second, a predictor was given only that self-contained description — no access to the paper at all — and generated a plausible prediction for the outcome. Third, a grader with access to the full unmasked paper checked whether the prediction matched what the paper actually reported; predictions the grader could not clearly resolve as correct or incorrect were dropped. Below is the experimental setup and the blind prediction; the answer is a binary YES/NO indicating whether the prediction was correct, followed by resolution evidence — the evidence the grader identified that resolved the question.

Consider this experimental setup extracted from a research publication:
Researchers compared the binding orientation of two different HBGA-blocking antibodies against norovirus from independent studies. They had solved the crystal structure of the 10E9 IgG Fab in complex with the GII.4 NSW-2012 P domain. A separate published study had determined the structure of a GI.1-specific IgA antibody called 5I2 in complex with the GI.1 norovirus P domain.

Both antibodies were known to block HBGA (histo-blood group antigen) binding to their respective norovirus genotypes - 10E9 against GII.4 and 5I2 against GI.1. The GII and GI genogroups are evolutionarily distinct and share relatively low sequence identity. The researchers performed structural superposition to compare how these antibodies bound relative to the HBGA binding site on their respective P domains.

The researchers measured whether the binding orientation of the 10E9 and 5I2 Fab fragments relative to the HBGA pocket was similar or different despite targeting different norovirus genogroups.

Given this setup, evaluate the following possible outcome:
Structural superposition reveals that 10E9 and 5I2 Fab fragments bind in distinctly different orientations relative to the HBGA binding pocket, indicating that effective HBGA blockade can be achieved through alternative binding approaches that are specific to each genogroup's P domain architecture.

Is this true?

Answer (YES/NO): NO